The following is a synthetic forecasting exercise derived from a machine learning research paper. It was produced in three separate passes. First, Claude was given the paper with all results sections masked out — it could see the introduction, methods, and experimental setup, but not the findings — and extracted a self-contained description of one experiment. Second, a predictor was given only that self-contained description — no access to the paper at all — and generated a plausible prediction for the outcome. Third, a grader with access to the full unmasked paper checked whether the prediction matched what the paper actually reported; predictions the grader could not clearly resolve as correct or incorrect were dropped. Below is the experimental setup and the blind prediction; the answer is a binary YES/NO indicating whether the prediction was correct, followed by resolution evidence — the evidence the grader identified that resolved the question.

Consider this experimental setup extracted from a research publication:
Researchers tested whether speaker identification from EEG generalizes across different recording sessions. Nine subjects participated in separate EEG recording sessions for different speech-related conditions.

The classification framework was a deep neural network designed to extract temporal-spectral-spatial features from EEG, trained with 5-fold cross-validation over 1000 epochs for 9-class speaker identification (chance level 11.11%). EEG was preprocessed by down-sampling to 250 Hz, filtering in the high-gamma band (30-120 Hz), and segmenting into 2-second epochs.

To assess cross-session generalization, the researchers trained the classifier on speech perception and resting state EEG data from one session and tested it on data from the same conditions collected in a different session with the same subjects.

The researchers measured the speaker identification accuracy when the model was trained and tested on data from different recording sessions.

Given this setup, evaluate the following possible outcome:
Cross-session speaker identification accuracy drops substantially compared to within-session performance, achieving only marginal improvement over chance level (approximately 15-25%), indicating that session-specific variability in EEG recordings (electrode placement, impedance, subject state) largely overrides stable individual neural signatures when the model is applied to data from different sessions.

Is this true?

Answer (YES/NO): NO